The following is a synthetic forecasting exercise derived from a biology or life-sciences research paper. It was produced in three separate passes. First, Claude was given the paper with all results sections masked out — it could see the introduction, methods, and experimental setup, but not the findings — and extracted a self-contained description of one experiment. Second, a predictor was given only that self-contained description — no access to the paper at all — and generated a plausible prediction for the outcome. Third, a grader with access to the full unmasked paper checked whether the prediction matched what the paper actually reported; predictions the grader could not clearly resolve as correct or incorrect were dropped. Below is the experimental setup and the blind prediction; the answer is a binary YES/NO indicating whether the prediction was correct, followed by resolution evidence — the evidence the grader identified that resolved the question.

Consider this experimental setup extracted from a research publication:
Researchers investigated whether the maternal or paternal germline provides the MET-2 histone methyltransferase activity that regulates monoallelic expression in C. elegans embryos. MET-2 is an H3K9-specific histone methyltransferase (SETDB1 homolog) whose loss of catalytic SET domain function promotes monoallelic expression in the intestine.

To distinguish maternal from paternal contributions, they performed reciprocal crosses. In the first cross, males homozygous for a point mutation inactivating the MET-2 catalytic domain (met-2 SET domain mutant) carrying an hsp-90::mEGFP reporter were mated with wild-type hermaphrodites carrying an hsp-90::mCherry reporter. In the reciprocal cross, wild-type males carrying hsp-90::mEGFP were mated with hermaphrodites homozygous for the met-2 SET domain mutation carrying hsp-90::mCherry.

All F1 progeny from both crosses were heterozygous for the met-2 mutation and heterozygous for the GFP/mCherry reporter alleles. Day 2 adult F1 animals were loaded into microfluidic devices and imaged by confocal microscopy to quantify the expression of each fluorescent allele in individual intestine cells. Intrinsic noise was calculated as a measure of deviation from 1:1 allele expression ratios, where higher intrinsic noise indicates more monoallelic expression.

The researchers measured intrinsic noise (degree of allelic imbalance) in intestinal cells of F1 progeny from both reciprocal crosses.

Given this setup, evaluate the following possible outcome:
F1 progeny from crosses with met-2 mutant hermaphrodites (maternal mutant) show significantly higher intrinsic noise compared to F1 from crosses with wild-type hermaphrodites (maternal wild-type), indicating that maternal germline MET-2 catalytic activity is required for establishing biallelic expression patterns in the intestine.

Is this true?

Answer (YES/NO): YES